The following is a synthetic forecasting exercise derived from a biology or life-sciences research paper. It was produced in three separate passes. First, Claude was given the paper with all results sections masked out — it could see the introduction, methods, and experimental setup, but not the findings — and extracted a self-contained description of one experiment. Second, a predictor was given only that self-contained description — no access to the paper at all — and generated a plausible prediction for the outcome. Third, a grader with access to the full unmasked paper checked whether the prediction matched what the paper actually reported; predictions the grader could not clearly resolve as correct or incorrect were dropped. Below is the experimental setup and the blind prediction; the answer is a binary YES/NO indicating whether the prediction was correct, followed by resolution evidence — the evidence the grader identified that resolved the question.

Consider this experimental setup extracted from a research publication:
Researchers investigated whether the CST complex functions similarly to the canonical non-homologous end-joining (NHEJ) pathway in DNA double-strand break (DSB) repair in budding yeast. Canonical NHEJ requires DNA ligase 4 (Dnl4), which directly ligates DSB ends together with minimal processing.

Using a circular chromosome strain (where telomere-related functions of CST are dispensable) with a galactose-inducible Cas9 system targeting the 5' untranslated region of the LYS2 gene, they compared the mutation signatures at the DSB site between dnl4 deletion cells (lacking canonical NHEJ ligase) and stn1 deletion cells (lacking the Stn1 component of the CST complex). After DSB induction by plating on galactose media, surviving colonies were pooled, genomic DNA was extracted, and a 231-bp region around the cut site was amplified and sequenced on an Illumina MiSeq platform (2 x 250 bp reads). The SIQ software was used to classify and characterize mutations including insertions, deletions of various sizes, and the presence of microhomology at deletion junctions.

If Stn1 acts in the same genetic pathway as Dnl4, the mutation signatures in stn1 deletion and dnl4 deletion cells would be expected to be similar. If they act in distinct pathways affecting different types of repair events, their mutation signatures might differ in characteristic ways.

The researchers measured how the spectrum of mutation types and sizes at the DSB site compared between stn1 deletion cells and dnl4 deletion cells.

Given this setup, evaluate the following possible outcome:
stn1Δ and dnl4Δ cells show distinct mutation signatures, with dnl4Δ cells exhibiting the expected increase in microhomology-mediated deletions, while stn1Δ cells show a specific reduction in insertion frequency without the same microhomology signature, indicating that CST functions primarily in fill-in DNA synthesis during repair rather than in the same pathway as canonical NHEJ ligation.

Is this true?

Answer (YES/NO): NO